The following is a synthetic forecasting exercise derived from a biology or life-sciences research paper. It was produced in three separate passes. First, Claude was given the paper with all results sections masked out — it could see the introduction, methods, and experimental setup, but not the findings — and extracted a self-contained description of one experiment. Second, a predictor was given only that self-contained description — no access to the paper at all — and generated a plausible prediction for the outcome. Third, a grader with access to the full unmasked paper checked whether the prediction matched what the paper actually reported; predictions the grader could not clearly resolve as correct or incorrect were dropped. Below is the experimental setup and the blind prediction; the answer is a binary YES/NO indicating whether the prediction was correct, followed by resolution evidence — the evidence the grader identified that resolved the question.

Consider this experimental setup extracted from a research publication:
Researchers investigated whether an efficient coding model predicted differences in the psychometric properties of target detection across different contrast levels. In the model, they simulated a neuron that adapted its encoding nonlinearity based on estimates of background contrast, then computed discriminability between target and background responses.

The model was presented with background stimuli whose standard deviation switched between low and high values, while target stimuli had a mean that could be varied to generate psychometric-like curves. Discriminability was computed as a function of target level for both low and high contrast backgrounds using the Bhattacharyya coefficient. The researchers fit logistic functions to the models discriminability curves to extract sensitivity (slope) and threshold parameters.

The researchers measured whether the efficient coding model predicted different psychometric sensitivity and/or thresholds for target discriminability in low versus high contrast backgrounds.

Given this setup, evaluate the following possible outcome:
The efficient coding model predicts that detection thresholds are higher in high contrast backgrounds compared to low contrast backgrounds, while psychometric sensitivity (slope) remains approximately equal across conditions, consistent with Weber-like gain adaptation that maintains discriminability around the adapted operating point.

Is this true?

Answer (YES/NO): NO